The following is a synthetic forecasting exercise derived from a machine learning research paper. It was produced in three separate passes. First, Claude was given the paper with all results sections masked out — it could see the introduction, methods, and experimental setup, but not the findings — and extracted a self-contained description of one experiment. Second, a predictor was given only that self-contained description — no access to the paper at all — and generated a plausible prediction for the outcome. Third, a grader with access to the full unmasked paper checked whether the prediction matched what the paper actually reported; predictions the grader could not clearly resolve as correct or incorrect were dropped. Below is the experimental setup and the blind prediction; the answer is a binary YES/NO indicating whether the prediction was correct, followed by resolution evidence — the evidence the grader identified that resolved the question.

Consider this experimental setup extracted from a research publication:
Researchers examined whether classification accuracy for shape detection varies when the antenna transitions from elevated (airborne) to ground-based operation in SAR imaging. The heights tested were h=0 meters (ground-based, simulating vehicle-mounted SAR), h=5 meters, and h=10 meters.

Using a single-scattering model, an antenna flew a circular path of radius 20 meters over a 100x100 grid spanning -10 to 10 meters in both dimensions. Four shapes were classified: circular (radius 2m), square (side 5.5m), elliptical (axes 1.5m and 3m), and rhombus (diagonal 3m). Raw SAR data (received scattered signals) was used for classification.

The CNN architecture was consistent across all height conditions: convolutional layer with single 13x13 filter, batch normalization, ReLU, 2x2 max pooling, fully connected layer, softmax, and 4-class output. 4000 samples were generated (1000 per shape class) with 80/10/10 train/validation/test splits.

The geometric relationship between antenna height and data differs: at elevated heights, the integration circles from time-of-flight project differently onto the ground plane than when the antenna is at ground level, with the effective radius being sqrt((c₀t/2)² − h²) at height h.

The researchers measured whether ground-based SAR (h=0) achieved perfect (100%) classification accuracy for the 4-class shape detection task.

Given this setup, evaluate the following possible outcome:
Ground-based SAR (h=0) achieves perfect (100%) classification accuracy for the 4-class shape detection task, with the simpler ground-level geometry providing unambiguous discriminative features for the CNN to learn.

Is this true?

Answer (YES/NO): NO